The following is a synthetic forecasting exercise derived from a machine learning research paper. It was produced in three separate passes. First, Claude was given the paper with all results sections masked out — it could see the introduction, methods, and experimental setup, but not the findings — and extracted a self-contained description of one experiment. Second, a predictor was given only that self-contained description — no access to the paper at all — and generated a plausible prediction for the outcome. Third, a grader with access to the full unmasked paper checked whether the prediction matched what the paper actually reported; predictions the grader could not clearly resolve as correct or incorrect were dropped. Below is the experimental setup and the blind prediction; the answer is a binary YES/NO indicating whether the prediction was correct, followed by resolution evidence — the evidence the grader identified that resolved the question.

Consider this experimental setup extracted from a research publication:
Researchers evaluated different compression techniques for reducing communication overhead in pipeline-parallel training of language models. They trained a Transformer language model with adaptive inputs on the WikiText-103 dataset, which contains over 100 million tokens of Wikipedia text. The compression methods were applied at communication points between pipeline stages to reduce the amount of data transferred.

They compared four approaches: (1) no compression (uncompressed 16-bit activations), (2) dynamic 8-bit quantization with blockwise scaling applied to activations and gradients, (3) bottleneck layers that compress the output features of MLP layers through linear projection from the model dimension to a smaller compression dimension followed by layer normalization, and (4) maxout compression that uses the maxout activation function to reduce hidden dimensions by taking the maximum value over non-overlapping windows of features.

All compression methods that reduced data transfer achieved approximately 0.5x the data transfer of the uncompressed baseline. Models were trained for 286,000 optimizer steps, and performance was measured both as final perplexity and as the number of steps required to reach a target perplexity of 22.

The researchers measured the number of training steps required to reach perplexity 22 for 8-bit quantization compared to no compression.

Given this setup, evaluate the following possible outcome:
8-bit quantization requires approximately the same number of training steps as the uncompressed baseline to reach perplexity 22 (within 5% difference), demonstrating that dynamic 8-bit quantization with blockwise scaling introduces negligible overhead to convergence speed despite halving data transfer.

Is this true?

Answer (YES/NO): YES